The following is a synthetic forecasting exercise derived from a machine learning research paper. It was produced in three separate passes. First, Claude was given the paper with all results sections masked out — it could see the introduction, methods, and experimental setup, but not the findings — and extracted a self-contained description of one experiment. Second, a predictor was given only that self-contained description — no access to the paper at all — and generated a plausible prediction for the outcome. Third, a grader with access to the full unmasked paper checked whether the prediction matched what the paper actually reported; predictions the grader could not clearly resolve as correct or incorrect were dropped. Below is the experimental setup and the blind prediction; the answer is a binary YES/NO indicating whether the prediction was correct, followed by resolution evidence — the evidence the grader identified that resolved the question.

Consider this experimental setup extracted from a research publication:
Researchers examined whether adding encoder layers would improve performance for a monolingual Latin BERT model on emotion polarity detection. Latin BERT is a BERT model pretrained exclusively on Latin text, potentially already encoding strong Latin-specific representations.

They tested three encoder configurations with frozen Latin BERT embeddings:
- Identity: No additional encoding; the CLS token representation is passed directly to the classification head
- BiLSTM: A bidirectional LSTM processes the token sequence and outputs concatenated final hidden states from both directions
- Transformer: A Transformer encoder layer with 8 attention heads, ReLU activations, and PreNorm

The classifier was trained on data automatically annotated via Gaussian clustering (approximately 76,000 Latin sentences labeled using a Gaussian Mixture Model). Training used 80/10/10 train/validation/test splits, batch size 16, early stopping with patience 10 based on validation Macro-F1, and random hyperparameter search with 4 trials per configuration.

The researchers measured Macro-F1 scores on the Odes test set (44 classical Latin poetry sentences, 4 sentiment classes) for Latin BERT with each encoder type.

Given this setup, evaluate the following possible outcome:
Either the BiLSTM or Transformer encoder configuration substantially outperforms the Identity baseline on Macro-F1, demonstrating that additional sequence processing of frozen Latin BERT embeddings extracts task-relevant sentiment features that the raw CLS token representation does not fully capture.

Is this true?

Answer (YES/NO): NO